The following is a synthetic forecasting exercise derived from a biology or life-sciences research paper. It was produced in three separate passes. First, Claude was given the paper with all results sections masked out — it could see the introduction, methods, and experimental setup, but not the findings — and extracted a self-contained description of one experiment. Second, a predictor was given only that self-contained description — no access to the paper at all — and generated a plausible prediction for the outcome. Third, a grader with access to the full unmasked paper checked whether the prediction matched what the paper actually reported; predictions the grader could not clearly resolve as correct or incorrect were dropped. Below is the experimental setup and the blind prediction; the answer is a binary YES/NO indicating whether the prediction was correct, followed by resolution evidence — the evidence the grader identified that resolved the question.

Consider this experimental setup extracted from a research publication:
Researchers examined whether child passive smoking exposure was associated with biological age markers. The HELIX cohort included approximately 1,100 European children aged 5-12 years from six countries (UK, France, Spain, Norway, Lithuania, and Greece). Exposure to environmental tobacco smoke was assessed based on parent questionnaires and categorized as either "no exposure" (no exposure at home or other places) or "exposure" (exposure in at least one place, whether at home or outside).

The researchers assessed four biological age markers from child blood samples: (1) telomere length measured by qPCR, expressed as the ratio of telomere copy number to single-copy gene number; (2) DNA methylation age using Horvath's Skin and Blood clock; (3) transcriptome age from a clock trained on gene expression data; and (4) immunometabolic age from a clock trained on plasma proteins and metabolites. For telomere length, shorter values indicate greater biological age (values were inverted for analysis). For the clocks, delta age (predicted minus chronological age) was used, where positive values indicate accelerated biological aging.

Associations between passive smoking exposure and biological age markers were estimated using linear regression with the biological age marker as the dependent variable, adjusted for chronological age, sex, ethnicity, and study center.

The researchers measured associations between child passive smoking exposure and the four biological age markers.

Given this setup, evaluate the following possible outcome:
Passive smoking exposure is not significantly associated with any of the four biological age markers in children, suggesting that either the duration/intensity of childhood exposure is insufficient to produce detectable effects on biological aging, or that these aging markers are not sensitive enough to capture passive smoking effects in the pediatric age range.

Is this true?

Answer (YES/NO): NO